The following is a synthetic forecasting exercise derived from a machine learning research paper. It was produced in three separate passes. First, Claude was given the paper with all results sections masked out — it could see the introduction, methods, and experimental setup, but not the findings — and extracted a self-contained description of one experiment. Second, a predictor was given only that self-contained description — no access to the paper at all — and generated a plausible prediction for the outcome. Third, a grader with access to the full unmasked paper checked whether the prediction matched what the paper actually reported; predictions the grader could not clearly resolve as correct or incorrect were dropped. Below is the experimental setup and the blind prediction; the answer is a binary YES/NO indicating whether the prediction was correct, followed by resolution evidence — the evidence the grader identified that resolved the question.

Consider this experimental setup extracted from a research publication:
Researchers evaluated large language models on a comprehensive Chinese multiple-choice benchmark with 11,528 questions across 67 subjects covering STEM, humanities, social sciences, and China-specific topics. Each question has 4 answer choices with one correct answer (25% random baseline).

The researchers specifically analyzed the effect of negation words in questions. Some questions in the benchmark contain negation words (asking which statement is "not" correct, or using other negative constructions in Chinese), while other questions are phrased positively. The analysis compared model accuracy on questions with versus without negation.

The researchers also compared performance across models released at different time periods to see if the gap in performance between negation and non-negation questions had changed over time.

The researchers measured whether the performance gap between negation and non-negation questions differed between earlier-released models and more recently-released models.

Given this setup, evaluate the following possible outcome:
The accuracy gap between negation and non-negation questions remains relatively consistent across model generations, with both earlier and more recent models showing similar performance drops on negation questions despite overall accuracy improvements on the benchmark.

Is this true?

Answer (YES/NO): NO